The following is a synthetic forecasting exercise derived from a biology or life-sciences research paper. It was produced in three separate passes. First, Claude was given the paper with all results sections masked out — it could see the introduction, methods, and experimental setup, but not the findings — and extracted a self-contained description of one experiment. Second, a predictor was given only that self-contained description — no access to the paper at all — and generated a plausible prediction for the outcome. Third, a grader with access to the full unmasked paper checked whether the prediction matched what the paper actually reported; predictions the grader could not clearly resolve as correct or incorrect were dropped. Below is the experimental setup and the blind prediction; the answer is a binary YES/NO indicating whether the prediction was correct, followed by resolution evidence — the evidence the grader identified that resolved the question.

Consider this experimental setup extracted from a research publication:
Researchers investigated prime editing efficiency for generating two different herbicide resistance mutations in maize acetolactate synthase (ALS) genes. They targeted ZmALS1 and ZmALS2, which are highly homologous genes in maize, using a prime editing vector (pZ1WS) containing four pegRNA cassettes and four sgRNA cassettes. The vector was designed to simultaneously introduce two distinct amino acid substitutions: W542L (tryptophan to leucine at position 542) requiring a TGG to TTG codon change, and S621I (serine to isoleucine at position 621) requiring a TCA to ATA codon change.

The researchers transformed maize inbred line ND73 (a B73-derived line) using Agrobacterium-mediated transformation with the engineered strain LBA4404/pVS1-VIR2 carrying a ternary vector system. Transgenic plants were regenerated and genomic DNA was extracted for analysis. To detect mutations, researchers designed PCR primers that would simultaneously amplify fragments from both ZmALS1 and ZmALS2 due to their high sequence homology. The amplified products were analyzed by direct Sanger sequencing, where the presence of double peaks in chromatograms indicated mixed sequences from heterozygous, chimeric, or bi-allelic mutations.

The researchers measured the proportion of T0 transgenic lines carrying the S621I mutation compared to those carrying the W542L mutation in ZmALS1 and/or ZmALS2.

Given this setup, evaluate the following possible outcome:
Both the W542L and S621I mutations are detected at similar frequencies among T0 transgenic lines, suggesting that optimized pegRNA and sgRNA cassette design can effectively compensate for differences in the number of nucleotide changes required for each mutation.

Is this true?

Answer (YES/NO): NO